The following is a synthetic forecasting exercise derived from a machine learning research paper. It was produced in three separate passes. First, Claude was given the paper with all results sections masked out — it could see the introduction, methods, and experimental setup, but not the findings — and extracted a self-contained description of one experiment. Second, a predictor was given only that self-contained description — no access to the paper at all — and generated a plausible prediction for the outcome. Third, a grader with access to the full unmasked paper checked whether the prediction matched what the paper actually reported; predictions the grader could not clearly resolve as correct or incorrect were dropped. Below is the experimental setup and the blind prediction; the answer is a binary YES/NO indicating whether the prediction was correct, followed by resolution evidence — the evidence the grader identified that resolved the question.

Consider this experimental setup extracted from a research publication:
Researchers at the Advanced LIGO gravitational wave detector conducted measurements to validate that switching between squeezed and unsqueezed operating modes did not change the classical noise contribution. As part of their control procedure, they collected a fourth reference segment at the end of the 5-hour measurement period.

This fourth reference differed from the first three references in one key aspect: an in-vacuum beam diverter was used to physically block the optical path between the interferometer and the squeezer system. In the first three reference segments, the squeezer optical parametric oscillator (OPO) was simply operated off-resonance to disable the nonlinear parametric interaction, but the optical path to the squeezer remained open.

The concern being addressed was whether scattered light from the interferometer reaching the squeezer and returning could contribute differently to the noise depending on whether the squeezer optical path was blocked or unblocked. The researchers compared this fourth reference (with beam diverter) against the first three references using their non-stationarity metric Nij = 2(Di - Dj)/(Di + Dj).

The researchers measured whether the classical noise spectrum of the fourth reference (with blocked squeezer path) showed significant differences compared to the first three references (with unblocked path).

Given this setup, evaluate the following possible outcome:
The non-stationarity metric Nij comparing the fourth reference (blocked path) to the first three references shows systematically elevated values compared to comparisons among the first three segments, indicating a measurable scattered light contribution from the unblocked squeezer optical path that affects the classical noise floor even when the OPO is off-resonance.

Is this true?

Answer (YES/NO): NO